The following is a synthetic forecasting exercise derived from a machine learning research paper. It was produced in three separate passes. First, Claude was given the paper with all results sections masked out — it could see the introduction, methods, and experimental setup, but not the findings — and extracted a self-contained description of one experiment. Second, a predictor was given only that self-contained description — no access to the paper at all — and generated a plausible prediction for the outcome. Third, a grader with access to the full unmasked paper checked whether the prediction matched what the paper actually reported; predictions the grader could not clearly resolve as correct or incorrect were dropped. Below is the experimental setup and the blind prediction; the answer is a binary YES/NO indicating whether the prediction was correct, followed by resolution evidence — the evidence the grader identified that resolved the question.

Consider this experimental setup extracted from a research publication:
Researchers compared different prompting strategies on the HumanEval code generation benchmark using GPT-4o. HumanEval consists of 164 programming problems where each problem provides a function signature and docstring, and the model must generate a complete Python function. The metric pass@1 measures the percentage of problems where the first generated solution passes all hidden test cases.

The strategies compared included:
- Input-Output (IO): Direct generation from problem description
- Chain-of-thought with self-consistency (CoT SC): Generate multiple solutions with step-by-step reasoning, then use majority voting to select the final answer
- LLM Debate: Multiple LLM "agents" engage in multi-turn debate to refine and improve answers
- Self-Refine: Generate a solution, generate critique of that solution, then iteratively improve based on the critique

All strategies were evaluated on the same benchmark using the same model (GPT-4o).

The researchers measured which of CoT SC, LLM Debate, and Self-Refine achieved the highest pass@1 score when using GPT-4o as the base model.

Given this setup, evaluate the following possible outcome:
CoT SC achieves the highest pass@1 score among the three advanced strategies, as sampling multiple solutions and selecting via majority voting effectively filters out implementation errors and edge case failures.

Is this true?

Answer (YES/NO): YES